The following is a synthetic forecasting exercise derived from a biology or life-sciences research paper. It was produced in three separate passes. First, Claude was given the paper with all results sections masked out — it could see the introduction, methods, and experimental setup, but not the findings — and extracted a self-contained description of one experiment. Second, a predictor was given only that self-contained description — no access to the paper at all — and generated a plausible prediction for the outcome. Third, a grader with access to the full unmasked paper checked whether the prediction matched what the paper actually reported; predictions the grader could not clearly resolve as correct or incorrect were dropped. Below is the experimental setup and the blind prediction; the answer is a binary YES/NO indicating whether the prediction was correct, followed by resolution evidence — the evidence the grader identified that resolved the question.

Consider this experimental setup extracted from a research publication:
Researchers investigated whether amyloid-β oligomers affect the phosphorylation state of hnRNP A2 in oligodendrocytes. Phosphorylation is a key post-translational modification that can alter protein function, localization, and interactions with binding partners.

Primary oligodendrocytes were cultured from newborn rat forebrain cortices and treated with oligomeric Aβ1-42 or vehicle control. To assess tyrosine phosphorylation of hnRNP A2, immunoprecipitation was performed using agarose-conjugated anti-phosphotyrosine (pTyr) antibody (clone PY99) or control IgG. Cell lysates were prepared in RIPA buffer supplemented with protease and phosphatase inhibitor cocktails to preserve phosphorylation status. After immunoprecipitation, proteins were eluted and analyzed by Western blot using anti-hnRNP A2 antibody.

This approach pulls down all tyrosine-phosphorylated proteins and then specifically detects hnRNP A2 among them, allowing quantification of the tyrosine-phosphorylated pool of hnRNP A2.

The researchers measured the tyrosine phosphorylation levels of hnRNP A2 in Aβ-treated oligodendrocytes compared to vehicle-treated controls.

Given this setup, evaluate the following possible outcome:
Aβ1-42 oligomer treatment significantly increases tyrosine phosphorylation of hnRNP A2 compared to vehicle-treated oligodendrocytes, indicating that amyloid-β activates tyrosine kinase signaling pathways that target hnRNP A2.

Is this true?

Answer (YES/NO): YES